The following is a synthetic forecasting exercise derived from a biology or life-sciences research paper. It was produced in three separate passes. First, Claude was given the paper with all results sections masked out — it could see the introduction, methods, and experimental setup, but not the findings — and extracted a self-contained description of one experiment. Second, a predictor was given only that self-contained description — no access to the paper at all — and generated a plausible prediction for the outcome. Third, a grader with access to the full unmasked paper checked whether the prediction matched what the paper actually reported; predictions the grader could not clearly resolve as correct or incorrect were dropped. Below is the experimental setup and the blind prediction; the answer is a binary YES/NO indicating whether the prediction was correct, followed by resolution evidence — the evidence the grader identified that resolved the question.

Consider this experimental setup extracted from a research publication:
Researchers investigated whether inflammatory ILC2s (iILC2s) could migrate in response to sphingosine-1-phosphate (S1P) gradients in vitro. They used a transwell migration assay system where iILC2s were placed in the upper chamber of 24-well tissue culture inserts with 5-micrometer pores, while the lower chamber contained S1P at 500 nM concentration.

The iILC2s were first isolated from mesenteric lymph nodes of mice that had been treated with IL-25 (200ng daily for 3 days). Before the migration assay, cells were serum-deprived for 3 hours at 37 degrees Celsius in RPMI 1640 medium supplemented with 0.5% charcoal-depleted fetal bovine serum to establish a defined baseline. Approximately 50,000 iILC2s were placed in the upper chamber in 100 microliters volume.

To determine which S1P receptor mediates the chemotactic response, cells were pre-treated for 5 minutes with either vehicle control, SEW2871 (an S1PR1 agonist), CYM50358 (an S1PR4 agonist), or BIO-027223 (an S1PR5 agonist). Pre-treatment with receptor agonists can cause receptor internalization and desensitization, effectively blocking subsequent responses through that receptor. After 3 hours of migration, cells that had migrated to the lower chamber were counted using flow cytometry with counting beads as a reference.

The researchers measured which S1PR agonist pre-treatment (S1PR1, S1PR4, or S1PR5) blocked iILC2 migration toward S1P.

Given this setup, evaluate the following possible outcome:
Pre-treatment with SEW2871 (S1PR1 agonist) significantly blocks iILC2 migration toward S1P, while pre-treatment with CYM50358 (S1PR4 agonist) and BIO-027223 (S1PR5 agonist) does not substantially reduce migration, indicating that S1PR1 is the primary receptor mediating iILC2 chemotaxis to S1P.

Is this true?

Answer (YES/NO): NO